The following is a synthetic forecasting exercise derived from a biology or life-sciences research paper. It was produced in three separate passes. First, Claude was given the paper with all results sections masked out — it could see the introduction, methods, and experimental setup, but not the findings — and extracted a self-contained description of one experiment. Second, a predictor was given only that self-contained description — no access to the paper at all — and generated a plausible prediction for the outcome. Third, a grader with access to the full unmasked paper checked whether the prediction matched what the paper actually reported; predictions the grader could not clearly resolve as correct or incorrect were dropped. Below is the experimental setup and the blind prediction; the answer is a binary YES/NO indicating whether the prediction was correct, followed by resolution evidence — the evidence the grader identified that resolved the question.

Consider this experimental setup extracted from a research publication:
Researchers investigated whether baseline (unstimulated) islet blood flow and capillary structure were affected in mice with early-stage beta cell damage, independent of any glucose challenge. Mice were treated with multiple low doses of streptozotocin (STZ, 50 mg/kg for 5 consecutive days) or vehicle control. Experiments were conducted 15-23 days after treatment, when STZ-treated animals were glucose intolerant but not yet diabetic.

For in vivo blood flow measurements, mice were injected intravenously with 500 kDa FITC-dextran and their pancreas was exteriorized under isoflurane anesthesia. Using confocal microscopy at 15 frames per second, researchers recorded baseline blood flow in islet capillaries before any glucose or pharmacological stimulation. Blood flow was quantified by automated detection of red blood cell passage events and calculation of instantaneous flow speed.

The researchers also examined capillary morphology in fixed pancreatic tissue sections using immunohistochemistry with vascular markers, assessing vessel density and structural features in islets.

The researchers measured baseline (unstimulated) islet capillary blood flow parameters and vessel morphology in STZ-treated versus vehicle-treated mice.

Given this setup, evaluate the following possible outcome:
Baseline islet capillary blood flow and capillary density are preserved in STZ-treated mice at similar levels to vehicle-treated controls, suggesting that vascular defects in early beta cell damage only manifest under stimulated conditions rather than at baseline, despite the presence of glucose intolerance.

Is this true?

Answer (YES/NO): NO